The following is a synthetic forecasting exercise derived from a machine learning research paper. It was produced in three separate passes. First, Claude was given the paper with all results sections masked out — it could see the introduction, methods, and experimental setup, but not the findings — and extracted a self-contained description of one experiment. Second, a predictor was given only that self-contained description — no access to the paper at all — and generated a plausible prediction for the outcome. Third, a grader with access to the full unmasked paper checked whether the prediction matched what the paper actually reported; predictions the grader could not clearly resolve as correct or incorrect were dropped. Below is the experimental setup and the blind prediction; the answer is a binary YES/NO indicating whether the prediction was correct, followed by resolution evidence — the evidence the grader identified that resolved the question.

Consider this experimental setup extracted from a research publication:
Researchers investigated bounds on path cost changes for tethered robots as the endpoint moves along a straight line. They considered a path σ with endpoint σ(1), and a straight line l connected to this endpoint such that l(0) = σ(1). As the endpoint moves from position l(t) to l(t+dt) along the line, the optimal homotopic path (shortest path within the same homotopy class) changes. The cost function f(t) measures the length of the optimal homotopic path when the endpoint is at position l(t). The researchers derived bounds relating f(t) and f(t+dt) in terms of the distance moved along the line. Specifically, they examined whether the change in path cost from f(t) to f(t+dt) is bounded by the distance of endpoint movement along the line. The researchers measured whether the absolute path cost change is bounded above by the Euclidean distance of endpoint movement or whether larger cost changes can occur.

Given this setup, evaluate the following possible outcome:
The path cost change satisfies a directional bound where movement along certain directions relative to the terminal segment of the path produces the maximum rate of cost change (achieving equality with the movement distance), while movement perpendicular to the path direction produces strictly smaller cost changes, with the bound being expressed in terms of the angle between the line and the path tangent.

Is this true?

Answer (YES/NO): NO